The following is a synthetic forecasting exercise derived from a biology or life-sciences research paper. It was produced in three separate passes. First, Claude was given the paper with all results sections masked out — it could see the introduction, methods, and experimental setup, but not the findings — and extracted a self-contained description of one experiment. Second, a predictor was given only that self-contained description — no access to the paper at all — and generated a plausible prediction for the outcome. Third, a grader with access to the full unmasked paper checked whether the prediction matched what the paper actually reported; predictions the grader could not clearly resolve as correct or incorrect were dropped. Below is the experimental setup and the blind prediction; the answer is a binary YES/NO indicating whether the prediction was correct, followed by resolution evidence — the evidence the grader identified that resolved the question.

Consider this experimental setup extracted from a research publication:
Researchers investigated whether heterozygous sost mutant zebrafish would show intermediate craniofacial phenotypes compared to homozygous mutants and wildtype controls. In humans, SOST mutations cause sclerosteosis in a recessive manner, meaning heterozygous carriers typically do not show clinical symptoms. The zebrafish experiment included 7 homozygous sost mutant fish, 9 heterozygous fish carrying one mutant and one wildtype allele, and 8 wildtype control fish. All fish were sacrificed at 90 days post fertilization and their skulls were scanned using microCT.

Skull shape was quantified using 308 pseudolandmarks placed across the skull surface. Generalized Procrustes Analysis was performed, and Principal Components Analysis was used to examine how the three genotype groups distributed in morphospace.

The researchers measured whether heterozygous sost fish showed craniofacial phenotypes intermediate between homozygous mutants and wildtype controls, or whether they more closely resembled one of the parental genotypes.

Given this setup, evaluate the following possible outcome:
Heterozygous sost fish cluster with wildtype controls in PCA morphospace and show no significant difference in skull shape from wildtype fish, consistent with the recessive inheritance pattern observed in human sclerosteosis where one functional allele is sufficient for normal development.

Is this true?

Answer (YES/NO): NO